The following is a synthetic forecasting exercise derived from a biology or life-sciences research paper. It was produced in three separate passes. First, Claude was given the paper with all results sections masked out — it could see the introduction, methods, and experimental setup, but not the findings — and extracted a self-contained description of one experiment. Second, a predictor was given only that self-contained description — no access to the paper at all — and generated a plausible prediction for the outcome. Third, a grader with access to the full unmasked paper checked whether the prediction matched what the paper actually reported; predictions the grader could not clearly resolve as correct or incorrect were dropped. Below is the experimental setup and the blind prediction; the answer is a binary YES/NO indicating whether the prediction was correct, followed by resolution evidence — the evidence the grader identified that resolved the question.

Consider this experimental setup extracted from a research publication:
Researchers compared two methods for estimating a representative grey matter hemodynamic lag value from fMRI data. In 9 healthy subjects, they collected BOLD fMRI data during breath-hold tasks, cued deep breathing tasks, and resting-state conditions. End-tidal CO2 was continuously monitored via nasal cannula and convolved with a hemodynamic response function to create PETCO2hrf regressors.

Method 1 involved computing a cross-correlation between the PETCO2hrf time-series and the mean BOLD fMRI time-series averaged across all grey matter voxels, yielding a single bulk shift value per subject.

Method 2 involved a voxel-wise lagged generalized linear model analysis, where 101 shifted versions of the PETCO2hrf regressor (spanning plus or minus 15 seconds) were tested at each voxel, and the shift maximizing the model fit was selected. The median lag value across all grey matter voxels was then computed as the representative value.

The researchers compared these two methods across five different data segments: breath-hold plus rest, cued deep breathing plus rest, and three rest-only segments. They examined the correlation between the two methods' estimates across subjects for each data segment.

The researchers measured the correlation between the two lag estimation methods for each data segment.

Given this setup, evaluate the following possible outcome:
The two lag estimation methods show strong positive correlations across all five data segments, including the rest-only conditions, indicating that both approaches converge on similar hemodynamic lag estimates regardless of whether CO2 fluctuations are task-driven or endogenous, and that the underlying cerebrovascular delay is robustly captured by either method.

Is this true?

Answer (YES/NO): NO